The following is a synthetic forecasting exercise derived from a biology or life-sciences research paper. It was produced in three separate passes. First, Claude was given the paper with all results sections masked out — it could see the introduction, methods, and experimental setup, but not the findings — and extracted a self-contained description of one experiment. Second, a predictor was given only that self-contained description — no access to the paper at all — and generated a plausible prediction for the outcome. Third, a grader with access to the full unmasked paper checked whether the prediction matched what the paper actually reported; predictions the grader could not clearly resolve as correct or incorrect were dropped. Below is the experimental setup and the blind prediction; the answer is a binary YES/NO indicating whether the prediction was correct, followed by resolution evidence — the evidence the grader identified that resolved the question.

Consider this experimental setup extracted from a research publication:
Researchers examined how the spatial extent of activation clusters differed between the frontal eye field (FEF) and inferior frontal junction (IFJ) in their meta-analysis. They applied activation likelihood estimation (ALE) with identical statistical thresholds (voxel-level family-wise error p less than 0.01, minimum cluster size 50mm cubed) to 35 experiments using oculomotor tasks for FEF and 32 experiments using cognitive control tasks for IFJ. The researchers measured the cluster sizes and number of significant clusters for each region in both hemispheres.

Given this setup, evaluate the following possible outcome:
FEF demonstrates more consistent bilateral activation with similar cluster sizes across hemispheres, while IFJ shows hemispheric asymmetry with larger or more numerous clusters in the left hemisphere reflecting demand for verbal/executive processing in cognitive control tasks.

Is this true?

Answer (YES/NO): NO